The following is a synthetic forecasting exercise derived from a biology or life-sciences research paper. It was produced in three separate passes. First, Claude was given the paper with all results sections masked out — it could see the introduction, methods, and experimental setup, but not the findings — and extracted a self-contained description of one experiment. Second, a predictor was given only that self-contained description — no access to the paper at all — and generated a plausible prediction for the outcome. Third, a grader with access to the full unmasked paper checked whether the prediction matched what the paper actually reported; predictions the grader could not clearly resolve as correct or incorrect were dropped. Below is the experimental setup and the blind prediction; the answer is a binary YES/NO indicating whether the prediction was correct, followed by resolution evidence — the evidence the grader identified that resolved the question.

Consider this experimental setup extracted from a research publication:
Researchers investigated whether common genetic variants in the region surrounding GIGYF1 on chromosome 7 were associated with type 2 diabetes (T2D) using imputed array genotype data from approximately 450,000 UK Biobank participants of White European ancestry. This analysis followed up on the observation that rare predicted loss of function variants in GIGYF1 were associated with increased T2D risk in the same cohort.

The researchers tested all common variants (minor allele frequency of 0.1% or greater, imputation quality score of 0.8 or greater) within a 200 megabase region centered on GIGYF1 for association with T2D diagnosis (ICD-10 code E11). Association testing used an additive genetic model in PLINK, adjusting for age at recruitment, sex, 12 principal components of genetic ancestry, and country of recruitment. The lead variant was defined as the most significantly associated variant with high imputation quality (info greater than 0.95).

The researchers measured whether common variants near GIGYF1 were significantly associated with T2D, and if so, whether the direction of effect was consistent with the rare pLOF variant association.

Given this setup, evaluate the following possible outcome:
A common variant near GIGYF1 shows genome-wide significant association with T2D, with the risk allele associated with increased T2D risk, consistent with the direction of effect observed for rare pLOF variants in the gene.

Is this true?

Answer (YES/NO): NO